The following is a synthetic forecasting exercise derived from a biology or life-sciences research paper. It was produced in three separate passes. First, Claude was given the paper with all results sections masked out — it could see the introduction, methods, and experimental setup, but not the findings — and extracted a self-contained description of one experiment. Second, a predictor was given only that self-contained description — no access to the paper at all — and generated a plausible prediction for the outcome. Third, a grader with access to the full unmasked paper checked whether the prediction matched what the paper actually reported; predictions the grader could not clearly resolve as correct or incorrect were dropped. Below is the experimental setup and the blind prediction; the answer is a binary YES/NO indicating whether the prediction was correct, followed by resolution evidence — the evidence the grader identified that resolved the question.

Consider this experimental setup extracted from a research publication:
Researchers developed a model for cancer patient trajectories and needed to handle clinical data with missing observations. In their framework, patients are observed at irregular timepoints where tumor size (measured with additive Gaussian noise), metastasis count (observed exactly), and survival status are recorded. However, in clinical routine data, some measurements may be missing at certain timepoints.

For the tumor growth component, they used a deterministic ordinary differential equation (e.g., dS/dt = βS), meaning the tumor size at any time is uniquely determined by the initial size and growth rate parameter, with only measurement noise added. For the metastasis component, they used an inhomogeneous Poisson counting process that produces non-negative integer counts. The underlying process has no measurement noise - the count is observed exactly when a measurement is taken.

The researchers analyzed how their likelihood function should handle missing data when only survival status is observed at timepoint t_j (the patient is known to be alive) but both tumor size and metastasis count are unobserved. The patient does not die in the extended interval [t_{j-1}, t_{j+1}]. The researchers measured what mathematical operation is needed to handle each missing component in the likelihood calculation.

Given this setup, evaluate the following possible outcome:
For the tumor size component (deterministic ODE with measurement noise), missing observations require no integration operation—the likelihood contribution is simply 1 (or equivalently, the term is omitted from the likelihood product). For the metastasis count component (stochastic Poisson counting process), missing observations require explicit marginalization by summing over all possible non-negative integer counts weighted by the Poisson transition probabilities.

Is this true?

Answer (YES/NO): NO